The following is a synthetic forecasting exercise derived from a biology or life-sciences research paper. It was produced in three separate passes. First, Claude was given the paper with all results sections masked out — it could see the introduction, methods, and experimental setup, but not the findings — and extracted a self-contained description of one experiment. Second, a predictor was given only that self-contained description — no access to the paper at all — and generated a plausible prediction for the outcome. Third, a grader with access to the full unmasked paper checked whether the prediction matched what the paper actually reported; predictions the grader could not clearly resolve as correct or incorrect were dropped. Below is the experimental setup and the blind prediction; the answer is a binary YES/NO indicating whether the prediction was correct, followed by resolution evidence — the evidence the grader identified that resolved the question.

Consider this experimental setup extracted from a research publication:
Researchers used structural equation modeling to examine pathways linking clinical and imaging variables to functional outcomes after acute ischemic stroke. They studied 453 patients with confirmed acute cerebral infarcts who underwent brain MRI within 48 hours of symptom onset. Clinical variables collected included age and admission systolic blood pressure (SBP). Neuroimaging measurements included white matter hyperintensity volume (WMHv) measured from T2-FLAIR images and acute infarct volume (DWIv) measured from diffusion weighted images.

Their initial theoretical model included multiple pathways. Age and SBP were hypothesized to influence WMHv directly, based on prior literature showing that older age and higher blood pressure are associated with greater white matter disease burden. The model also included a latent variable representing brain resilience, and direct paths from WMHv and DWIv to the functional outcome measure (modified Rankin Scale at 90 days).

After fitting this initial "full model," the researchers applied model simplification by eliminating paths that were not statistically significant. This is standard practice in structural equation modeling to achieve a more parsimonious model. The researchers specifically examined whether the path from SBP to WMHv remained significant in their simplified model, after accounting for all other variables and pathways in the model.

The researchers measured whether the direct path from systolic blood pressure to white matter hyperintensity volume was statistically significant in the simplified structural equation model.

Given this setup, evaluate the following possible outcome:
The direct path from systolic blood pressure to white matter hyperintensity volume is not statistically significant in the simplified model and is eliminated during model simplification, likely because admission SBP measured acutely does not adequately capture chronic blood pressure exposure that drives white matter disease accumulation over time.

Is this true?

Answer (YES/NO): NO